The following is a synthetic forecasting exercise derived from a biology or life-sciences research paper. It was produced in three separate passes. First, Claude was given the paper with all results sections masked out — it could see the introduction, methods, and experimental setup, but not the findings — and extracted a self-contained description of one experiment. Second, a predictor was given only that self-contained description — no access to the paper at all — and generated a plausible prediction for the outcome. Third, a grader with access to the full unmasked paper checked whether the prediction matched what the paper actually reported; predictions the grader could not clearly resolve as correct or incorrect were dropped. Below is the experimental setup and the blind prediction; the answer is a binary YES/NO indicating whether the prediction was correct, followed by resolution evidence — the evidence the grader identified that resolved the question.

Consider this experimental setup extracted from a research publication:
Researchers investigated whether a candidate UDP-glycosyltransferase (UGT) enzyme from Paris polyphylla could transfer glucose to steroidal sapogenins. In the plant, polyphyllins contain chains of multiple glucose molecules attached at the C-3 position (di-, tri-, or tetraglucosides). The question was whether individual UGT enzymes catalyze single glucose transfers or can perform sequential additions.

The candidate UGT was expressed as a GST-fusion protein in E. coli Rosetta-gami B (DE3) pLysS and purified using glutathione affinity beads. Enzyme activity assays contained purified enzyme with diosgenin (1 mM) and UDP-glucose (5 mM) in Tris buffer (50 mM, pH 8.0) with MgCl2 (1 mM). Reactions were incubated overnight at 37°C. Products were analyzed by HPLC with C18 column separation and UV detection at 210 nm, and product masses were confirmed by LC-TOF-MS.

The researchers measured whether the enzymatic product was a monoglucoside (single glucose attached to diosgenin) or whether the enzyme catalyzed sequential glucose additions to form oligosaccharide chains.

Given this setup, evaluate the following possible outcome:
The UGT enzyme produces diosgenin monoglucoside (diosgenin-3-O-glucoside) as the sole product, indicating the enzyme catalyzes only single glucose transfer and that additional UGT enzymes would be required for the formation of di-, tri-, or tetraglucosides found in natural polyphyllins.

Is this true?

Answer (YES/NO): YES